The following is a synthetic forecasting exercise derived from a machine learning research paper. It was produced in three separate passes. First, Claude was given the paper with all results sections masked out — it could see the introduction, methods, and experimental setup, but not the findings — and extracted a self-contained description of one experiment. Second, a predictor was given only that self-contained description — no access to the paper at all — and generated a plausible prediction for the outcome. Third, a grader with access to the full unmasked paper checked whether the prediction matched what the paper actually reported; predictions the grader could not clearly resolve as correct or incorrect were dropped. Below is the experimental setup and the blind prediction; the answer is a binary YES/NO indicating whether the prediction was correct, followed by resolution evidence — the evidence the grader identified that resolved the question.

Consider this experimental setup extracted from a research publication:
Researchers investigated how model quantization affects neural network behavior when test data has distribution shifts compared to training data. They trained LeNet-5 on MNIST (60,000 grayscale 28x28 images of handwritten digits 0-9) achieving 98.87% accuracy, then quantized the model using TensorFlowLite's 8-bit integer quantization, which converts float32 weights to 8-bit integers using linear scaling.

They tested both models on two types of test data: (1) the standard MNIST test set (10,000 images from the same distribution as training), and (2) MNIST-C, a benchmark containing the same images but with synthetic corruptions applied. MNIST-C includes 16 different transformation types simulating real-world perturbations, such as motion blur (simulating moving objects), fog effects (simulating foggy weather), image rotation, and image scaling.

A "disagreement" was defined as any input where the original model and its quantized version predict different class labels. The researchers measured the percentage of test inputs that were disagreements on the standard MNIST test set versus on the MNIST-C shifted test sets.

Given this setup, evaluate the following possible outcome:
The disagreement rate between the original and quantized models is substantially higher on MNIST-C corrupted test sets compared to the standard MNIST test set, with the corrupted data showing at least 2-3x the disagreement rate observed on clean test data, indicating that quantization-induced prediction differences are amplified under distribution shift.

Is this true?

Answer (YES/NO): YES